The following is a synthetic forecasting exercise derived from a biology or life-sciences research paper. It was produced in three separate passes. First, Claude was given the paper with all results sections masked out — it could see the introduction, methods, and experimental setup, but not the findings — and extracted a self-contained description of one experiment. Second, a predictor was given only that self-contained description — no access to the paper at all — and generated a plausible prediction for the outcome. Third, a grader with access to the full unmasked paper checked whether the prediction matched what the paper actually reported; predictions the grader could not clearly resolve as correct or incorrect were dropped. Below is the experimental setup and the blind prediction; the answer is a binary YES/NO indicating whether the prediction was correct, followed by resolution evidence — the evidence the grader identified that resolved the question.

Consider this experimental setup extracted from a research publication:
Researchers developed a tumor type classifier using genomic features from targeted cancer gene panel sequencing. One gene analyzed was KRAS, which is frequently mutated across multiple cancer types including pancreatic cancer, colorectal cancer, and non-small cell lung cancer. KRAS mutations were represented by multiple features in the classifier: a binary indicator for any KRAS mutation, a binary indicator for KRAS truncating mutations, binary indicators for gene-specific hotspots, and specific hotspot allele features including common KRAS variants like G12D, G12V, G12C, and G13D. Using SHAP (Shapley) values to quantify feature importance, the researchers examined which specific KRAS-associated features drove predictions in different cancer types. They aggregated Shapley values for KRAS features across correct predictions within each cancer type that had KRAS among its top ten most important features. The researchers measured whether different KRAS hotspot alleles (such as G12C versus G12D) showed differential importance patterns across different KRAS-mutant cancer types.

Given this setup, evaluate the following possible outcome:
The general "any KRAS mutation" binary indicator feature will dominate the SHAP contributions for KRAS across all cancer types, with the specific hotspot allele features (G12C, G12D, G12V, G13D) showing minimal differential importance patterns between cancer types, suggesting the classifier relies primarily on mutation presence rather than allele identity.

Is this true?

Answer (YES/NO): NO